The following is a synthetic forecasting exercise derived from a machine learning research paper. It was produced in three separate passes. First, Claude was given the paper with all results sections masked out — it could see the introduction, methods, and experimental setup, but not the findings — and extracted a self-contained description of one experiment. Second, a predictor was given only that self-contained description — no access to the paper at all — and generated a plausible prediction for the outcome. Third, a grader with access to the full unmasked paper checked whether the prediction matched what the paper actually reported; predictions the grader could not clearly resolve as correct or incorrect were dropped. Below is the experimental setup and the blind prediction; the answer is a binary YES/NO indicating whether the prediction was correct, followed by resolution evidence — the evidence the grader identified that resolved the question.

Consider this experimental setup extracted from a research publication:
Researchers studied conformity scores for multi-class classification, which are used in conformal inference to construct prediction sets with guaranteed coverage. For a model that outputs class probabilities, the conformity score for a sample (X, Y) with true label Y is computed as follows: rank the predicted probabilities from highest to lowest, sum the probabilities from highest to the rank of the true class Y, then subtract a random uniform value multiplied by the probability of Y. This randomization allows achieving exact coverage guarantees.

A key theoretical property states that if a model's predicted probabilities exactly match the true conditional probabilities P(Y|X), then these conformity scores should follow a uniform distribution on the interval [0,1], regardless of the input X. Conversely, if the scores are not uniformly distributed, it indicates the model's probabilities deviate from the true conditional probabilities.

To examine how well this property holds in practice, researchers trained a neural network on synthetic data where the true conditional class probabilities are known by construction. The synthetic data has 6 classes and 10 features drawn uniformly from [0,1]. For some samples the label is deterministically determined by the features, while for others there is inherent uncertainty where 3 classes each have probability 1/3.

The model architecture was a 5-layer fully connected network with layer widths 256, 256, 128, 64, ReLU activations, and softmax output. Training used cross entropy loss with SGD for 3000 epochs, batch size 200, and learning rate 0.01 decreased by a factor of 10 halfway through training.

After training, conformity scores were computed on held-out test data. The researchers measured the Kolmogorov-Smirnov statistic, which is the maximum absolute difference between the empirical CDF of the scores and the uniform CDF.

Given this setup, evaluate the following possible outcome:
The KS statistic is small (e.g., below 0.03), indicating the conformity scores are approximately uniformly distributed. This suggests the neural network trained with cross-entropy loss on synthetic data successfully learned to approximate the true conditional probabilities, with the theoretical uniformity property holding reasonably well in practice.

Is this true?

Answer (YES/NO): NO